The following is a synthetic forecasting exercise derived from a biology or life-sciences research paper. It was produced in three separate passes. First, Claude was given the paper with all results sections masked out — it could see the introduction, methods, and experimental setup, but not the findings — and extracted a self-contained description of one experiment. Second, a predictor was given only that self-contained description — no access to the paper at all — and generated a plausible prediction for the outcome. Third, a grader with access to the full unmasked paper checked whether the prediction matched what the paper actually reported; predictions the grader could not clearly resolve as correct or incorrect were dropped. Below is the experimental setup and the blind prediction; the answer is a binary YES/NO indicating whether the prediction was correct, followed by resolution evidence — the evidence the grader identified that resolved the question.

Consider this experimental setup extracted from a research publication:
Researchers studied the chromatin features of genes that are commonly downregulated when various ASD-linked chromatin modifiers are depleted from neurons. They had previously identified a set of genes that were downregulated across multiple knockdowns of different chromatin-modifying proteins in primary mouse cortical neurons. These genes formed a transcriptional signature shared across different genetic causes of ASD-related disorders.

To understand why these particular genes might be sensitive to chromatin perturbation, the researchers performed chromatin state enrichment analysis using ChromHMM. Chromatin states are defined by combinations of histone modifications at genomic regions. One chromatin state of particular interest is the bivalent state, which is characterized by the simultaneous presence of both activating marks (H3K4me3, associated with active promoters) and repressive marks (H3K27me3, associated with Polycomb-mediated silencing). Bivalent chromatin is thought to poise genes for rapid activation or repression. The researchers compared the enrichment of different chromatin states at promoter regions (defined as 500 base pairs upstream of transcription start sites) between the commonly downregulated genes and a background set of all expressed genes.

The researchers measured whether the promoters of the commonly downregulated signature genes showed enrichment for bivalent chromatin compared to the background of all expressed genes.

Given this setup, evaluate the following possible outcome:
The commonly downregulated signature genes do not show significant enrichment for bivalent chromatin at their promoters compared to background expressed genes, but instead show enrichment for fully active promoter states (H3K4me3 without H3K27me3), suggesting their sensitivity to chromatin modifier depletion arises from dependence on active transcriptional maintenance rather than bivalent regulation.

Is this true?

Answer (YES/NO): NO